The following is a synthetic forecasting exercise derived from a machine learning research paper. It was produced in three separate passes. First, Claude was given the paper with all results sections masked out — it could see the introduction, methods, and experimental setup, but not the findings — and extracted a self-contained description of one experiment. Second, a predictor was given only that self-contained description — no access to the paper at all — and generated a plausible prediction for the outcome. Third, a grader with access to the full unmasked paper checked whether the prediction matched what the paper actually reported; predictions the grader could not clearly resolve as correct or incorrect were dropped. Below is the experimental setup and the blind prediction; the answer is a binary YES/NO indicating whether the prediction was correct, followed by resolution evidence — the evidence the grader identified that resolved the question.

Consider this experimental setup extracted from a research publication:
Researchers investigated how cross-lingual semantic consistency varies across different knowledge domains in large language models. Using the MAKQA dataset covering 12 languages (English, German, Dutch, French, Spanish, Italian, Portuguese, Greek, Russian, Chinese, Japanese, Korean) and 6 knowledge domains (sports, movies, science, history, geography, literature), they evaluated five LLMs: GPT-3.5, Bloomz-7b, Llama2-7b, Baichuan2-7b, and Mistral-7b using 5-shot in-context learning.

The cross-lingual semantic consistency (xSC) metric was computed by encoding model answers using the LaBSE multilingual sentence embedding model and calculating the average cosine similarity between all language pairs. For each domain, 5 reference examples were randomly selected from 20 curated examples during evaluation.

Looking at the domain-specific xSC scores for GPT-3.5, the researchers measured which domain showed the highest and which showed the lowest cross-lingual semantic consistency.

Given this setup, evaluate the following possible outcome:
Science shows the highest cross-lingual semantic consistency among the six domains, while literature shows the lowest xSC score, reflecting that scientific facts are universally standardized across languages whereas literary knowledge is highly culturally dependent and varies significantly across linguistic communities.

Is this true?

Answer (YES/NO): NO